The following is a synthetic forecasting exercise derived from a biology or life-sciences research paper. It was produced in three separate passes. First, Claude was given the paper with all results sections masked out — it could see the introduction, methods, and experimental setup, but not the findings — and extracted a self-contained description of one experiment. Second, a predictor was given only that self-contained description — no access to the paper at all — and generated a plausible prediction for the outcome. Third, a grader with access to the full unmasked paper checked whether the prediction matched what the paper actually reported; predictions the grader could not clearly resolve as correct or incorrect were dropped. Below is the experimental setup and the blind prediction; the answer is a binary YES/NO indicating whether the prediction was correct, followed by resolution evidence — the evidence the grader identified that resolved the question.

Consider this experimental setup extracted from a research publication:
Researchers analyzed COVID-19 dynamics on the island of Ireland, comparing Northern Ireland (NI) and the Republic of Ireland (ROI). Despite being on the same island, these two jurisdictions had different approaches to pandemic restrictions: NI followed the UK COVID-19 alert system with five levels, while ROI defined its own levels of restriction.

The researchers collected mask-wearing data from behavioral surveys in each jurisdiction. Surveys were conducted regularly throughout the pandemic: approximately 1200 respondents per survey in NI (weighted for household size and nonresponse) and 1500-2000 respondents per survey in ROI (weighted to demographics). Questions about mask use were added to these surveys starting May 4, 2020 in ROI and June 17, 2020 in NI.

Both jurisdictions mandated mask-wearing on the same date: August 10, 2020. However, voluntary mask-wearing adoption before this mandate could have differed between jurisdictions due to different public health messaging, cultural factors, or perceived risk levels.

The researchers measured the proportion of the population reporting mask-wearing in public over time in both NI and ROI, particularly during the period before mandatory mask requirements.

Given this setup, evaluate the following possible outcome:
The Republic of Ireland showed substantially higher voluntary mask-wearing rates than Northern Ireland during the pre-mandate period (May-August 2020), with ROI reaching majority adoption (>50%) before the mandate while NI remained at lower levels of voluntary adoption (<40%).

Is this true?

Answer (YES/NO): NO